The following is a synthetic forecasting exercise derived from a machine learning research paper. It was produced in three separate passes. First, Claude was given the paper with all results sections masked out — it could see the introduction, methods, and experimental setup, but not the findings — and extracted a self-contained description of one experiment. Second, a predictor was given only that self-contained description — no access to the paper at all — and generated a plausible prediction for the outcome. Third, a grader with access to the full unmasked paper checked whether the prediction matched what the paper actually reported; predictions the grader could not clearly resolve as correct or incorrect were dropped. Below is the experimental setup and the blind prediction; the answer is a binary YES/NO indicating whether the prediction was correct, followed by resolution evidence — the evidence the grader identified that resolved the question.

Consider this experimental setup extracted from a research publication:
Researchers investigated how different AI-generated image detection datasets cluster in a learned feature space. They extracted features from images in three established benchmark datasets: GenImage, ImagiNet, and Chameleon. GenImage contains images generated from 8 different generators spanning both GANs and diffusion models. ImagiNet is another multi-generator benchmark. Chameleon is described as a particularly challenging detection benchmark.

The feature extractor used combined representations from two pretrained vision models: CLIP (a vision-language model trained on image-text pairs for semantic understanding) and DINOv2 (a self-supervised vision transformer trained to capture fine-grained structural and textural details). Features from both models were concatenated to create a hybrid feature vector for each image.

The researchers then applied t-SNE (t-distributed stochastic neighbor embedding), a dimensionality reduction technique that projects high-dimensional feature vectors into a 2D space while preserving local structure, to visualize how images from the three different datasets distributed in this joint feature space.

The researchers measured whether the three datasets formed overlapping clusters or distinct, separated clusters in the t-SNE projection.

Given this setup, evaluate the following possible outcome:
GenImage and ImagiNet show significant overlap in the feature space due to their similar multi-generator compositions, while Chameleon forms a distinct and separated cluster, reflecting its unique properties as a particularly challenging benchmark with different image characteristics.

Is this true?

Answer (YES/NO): NO